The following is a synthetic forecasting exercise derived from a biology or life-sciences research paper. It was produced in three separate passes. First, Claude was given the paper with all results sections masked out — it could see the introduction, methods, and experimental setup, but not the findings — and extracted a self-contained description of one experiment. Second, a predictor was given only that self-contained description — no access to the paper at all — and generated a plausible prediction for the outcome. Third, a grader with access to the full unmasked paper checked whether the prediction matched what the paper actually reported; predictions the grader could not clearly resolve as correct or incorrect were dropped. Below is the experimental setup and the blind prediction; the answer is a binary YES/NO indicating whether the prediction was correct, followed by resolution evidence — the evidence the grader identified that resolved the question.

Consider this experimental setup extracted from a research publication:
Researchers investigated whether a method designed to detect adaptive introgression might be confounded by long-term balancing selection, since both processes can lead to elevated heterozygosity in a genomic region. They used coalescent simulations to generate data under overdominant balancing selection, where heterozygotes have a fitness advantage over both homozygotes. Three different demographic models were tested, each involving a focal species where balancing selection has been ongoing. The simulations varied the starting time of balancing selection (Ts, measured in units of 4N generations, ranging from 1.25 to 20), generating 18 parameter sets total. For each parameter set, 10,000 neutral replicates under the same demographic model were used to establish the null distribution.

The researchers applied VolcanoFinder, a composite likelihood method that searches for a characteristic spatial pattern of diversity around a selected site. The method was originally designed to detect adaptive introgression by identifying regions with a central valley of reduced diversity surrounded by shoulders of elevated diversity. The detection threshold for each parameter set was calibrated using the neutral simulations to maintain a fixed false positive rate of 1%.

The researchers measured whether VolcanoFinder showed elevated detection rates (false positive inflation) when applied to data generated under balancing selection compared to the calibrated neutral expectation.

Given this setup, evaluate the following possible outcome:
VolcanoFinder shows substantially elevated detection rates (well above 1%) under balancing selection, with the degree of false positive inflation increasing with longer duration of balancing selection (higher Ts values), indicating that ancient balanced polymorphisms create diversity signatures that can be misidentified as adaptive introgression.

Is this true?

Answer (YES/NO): NO